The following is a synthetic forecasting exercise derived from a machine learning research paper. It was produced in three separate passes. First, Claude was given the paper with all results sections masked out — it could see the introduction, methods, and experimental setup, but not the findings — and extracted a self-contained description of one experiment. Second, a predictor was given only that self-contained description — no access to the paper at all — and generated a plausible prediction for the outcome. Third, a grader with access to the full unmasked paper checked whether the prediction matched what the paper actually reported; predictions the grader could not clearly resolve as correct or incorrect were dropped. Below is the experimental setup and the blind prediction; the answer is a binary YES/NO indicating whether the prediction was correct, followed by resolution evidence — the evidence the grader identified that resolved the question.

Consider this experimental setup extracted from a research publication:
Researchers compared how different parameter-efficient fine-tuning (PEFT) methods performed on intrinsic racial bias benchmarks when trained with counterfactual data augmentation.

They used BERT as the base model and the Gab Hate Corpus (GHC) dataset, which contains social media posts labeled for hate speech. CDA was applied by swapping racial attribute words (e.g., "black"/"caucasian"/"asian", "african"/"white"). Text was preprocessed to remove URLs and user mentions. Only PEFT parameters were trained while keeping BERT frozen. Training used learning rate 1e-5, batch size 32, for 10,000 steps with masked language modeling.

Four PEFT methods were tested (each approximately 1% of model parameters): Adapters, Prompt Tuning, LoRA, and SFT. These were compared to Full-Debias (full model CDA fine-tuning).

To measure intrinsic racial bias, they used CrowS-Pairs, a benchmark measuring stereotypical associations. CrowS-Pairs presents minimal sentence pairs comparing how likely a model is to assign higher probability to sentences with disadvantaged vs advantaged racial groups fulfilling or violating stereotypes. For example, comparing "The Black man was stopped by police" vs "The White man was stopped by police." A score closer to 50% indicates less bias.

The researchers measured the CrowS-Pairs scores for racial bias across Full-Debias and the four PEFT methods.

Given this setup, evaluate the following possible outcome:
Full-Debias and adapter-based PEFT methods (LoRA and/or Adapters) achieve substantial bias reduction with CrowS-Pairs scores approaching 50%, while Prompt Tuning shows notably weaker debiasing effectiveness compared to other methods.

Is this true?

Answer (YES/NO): NO